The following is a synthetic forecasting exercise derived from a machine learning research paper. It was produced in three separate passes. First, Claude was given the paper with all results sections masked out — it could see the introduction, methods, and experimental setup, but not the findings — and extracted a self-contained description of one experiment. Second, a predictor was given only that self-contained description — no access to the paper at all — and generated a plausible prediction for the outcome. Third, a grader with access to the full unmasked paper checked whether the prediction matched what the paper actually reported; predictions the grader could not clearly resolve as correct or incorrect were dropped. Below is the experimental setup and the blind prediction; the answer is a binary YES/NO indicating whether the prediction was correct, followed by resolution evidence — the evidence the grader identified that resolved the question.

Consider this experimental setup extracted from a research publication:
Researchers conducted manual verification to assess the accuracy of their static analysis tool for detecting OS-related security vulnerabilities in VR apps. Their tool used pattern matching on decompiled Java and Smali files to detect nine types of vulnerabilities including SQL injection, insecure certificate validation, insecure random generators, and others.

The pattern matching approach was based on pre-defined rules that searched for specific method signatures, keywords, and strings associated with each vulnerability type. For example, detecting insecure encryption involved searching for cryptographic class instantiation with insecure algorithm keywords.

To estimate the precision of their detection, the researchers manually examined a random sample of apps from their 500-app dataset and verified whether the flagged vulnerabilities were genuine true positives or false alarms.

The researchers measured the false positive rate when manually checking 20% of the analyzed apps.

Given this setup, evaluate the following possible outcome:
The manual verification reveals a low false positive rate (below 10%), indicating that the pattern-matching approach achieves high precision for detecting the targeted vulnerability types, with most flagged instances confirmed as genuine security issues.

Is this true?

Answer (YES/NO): YES